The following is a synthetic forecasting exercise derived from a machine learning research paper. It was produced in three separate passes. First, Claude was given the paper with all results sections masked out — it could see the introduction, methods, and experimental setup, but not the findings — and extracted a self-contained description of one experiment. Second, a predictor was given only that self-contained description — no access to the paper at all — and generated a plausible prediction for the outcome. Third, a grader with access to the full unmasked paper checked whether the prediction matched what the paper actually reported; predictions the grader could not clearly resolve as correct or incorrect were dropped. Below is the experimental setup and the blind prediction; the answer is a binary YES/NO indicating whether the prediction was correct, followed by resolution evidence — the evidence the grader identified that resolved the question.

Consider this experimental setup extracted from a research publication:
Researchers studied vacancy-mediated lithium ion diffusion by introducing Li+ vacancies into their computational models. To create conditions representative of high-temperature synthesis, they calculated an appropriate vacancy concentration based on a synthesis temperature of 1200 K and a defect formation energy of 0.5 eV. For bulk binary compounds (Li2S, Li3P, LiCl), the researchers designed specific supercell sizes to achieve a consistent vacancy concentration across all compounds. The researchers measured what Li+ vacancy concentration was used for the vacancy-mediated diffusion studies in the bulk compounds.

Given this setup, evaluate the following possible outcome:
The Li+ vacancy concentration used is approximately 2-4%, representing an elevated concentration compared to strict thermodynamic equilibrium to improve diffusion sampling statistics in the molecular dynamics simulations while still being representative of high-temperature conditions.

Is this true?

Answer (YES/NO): NO